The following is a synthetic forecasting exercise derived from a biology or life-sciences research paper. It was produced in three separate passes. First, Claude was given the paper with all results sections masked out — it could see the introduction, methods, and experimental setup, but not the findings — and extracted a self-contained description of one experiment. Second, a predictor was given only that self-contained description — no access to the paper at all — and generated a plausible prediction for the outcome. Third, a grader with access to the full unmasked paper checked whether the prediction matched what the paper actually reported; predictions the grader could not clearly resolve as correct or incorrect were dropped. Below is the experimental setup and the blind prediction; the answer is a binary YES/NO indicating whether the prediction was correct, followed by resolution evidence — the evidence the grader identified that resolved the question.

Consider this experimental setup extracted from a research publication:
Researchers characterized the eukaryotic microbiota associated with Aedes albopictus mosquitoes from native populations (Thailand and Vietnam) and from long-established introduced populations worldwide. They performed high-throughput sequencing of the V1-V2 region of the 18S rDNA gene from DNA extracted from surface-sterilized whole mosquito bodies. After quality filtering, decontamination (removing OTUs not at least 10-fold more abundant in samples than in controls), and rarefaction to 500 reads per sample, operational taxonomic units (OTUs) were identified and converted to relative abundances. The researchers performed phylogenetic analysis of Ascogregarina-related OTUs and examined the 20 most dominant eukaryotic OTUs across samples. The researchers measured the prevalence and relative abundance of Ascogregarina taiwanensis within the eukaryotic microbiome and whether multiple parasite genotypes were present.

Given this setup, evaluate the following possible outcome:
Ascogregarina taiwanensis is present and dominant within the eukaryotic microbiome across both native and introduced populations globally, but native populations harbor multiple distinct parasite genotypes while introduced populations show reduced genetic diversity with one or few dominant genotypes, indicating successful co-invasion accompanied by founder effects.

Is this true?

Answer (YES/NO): NO